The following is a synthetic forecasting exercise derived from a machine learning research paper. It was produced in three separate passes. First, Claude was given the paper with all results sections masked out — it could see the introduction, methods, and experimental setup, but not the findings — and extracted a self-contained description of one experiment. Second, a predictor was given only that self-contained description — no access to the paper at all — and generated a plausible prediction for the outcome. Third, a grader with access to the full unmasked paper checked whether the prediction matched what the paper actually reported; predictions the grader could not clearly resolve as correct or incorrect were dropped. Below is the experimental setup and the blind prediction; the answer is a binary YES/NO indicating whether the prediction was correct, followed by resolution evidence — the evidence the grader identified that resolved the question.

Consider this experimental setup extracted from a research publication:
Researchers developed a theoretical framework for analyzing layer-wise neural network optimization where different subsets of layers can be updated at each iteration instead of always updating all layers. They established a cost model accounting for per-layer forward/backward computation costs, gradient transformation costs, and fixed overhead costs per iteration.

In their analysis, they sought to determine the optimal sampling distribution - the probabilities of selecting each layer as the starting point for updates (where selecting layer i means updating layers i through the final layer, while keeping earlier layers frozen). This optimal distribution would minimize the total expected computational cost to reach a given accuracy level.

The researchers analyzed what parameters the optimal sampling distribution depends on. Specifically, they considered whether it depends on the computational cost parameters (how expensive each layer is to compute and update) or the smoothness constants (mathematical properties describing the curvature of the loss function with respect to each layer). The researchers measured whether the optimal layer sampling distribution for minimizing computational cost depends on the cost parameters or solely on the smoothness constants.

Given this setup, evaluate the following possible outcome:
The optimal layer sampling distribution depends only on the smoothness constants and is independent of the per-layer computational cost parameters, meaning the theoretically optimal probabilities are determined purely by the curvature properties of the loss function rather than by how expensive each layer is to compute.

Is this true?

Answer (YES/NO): YES